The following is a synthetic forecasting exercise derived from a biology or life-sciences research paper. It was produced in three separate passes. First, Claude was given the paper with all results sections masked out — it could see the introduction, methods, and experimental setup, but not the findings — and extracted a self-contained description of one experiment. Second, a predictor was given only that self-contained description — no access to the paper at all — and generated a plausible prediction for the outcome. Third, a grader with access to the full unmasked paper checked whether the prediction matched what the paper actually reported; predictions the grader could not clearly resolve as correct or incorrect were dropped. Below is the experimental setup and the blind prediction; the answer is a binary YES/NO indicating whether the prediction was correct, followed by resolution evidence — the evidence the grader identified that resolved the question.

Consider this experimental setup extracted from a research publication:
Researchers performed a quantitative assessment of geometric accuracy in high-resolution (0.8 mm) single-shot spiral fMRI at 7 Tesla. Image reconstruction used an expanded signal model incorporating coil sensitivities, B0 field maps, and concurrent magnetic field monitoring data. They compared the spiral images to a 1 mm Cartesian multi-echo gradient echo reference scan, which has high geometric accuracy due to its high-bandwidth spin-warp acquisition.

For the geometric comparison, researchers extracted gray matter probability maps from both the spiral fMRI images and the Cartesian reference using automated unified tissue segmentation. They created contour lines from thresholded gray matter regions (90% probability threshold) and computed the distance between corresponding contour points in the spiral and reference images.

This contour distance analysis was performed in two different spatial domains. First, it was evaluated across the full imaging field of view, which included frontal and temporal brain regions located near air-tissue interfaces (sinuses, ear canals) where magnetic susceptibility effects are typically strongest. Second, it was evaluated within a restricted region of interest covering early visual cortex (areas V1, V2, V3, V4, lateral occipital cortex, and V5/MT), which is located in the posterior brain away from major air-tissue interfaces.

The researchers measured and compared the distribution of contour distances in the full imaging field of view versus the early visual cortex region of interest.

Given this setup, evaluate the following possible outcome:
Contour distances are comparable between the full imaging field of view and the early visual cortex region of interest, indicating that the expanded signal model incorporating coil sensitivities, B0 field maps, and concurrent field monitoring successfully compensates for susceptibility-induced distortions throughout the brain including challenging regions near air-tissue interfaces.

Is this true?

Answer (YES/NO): NO